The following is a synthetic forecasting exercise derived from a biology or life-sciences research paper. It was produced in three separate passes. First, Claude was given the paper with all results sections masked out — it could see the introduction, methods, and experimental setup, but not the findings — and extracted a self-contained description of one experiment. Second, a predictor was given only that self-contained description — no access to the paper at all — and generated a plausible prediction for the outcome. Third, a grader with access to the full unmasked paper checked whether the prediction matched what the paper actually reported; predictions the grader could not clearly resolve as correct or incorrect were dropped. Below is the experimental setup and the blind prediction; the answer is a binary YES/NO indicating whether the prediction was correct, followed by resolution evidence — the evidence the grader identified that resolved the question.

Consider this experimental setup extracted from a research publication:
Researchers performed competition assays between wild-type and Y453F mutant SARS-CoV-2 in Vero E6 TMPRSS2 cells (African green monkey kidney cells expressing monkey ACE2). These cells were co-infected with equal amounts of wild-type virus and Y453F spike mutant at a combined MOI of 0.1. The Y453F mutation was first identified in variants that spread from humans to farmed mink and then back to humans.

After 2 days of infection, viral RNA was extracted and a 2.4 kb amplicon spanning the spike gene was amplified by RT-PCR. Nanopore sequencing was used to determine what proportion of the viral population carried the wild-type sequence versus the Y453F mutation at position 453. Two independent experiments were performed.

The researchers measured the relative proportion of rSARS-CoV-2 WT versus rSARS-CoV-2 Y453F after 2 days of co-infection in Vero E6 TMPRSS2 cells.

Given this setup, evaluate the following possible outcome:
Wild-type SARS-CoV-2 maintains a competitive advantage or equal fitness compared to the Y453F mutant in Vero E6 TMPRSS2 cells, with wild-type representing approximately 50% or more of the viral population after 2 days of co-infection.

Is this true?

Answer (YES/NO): YES